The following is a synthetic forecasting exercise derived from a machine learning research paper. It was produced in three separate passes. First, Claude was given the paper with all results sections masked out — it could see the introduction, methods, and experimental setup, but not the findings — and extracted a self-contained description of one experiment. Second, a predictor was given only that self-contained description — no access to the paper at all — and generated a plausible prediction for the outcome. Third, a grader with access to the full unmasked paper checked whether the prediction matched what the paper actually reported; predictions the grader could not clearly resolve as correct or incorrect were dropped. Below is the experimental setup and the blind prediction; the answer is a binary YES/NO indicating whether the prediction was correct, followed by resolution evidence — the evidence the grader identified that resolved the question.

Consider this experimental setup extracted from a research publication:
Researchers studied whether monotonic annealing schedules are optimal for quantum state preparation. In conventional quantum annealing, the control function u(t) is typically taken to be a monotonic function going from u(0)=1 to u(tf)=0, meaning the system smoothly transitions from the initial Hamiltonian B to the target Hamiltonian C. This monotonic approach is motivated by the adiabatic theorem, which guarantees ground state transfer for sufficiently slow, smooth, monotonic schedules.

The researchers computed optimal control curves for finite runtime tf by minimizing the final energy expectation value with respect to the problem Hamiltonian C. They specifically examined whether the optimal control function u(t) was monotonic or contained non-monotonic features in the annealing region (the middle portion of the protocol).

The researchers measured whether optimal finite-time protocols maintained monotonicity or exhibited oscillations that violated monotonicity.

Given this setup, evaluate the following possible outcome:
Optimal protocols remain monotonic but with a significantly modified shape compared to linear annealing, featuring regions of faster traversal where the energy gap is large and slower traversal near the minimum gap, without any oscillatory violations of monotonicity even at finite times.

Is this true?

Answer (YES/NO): NO